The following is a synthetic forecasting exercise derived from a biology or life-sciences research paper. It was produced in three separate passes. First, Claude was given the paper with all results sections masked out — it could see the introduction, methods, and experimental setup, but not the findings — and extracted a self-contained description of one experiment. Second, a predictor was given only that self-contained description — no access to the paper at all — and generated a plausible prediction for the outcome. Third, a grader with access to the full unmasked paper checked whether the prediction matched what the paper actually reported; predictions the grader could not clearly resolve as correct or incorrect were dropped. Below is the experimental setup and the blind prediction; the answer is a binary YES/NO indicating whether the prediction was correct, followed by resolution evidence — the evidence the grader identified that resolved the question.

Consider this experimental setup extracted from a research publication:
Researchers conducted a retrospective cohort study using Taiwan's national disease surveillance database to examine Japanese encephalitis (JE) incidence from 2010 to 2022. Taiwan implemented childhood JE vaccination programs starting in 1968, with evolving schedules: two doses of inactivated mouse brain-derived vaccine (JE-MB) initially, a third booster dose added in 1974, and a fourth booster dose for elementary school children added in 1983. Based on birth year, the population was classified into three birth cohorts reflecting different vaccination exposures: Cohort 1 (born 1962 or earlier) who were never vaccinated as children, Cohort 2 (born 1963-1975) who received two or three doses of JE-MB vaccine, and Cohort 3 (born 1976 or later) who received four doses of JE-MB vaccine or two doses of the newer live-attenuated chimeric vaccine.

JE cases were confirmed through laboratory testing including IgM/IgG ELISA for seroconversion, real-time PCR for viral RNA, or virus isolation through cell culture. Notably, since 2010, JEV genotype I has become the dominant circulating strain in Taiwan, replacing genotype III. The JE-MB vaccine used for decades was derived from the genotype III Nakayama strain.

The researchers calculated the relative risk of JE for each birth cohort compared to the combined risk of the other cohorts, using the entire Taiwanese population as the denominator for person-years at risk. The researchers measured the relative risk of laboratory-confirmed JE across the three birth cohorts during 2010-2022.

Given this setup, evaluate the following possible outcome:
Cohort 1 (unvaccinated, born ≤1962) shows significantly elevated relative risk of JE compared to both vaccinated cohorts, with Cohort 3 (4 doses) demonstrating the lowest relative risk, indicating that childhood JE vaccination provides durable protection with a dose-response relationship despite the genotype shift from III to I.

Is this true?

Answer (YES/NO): NO